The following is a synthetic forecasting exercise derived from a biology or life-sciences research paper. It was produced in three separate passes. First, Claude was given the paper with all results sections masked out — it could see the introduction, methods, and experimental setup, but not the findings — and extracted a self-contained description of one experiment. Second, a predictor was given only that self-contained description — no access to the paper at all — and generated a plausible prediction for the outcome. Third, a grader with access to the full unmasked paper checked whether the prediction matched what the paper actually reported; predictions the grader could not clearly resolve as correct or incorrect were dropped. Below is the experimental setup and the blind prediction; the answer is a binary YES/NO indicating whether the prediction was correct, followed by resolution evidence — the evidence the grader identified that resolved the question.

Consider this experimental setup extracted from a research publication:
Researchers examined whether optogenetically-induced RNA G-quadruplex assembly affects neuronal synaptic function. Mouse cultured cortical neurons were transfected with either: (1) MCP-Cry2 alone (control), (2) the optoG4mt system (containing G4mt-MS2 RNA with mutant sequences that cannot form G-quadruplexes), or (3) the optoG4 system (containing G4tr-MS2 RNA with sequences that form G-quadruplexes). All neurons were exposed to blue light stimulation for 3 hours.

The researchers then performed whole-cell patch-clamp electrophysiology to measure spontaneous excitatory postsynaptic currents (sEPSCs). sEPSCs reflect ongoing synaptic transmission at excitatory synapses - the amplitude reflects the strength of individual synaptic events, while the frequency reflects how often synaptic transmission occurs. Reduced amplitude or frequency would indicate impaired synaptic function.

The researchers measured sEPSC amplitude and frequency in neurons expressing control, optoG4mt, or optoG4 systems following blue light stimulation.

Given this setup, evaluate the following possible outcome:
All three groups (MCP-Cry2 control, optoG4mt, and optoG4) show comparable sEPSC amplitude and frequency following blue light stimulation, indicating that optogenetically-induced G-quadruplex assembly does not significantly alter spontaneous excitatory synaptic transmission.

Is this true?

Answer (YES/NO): NO